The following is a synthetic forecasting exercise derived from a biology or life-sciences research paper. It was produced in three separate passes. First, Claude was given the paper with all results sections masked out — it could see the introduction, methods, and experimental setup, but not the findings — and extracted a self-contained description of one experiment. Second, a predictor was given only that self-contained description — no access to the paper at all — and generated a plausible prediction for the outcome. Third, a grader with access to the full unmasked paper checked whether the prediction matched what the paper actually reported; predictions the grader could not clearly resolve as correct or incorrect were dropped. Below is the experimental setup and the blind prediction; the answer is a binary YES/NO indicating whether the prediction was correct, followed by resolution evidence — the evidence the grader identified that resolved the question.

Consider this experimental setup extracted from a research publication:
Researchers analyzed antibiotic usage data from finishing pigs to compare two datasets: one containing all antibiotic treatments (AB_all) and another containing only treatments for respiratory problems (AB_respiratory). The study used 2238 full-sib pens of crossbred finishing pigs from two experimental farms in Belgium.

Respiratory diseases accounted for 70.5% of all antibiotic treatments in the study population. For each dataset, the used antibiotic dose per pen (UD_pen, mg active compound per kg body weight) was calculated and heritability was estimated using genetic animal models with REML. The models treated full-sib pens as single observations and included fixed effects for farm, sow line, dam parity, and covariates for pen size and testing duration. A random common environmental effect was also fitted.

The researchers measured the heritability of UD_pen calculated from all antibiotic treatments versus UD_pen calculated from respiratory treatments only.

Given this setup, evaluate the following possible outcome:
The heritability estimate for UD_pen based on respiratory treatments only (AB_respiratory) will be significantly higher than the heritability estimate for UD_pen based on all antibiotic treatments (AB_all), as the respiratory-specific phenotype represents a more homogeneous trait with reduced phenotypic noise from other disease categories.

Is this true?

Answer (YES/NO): NO